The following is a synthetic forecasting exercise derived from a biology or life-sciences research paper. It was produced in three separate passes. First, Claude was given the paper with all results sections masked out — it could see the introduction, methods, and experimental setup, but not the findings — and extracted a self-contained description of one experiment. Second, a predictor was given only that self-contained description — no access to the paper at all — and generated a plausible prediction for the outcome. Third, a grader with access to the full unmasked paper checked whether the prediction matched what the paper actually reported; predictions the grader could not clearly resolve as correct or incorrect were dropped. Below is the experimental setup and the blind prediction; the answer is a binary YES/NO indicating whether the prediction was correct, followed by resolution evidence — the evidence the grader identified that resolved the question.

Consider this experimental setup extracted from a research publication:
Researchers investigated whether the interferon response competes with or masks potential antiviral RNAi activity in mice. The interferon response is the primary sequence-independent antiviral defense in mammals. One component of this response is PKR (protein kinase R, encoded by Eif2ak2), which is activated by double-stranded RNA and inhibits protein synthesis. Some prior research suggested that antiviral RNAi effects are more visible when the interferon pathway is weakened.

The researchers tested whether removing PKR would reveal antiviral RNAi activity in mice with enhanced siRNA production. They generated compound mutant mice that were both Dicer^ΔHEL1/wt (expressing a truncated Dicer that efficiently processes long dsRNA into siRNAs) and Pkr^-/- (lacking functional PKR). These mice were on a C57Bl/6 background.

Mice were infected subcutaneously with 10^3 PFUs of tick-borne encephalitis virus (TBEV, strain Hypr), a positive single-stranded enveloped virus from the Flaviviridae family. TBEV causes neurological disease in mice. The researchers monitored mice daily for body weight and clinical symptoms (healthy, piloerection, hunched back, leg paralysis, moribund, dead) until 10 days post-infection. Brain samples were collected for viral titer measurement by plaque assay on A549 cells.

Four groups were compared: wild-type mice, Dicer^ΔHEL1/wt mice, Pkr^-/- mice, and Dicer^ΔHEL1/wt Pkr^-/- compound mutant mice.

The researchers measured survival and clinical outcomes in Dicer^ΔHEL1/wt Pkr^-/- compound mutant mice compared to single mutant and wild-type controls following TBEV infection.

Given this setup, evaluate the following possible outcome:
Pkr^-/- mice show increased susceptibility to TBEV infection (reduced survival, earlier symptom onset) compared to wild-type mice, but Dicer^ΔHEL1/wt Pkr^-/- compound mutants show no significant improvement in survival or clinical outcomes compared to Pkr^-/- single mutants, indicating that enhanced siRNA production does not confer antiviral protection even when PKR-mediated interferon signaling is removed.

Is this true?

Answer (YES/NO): YES